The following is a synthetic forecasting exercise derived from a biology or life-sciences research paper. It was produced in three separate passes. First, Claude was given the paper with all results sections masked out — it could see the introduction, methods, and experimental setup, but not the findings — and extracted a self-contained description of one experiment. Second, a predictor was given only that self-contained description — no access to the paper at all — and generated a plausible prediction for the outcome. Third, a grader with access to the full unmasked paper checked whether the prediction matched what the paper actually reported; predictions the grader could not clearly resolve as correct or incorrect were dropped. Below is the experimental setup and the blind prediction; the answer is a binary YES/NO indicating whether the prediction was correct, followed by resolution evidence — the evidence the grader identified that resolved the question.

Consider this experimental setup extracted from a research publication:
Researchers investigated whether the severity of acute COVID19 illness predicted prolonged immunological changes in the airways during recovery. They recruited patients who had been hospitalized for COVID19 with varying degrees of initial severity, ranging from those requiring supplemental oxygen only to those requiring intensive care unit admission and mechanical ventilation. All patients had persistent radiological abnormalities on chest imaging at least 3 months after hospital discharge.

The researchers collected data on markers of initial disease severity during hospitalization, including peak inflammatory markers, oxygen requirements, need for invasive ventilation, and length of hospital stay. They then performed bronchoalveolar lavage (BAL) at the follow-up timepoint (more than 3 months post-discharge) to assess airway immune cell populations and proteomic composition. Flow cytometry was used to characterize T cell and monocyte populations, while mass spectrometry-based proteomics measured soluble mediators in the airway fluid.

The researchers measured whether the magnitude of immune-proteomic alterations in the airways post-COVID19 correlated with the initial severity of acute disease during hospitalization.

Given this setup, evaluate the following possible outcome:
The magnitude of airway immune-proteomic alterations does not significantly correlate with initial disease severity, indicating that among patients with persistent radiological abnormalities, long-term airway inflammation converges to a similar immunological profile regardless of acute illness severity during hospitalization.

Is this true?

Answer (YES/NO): YES